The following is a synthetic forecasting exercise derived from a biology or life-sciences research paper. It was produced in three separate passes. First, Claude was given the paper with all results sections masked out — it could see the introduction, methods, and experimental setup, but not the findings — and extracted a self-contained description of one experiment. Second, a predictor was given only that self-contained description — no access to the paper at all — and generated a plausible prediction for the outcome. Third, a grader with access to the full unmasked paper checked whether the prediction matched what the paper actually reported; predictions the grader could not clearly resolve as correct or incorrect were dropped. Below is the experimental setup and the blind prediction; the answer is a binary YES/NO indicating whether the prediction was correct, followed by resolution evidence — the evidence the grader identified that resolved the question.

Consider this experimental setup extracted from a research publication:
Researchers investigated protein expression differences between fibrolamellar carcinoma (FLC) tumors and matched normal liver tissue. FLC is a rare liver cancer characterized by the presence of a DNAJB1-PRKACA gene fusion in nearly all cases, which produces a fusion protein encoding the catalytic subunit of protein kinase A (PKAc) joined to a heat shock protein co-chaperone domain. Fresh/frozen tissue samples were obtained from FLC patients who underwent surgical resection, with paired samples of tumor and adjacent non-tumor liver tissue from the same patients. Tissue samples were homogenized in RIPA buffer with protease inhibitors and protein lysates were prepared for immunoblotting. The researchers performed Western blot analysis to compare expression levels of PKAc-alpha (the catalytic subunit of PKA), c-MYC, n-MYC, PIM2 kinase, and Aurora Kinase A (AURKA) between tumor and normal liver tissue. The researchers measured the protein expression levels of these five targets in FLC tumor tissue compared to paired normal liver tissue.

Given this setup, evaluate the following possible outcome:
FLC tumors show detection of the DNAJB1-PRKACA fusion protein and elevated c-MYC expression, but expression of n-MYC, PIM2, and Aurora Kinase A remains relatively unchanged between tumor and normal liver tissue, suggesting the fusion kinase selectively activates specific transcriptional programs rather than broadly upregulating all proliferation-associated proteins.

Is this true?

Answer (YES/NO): NO